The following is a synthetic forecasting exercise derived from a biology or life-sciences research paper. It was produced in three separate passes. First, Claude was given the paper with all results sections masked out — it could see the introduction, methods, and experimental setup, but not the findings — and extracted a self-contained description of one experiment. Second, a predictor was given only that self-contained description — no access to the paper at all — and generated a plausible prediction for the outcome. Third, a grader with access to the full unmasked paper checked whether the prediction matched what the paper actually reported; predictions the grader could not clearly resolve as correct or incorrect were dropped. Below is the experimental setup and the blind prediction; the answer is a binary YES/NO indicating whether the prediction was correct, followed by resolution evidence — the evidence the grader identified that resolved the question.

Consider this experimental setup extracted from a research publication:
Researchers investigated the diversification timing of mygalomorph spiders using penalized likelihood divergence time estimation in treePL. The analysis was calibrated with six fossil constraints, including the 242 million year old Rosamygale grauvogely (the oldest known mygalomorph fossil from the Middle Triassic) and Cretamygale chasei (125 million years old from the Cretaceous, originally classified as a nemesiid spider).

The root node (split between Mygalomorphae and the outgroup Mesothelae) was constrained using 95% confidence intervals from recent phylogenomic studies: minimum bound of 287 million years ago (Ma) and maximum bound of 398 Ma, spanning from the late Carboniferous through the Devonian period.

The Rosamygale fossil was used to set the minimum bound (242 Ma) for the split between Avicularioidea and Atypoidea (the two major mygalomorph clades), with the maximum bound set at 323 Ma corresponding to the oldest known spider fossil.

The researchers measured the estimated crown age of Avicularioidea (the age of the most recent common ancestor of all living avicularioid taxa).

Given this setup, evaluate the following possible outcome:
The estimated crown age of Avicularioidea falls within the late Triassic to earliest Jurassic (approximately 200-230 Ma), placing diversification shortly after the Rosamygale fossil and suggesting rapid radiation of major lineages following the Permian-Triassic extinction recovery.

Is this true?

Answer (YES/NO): NO